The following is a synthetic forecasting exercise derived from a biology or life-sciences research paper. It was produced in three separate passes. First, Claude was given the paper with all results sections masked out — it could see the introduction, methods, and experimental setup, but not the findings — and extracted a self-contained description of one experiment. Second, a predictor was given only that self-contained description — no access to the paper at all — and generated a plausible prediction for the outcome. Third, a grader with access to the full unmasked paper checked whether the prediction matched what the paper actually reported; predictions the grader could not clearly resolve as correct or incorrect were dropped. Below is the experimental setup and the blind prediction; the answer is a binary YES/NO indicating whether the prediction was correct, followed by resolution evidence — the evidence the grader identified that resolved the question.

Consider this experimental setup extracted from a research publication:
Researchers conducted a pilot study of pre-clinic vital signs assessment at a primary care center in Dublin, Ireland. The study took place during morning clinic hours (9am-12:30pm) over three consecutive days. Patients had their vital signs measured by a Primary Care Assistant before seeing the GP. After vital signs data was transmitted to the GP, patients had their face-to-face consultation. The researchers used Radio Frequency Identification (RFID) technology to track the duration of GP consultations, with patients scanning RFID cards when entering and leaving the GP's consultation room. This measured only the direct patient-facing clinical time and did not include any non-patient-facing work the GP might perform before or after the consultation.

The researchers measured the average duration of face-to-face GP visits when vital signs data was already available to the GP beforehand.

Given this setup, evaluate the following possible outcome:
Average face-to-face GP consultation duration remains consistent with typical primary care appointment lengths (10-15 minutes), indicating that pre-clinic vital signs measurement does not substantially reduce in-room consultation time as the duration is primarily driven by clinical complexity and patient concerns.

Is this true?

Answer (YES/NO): NO